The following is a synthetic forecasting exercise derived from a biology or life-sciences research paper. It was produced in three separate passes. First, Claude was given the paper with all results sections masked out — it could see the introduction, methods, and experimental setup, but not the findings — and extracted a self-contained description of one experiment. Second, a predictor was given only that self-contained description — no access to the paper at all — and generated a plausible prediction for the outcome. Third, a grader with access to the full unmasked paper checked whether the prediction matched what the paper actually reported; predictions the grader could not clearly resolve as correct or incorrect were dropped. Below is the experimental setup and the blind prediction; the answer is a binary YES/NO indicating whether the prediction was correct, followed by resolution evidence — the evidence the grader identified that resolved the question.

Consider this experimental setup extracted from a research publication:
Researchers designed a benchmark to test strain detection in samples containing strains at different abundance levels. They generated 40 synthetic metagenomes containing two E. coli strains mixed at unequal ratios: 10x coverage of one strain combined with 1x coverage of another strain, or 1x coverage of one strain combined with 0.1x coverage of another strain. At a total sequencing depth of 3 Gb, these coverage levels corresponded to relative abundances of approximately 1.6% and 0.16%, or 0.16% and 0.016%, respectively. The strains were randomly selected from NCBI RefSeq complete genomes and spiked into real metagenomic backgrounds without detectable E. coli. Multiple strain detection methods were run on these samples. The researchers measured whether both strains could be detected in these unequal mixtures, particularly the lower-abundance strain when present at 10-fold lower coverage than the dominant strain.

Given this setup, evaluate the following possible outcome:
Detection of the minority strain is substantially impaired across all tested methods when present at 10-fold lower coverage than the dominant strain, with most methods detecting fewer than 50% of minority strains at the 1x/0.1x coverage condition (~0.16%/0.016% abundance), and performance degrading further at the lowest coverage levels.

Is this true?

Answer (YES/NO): NO